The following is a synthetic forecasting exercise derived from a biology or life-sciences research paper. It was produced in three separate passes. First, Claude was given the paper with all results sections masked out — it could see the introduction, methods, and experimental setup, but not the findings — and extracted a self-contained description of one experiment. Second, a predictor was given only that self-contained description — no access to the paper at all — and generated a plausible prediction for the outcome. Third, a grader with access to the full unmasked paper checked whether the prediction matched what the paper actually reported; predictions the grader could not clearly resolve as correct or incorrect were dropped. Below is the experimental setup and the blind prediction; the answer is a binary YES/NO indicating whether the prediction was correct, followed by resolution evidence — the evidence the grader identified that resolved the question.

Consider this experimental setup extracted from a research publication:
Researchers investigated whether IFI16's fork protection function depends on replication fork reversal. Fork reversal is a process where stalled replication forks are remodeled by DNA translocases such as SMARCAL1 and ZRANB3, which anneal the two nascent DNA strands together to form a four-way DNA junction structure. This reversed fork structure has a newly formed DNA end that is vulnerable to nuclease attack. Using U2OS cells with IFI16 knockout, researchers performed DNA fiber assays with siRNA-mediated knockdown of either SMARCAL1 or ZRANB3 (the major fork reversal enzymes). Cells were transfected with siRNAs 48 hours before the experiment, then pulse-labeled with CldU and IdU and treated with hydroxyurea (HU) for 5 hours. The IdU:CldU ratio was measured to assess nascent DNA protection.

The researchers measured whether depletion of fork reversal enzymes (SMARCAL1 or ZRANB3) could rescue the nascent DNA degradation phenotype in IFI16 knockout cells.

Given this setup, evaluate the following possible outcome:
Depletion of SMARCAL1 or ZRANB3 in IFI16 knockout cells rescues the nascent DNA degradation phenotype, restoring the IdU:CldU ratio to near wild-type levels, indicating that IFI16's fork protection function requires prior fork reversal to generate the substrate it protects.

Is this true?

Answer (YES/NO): YES